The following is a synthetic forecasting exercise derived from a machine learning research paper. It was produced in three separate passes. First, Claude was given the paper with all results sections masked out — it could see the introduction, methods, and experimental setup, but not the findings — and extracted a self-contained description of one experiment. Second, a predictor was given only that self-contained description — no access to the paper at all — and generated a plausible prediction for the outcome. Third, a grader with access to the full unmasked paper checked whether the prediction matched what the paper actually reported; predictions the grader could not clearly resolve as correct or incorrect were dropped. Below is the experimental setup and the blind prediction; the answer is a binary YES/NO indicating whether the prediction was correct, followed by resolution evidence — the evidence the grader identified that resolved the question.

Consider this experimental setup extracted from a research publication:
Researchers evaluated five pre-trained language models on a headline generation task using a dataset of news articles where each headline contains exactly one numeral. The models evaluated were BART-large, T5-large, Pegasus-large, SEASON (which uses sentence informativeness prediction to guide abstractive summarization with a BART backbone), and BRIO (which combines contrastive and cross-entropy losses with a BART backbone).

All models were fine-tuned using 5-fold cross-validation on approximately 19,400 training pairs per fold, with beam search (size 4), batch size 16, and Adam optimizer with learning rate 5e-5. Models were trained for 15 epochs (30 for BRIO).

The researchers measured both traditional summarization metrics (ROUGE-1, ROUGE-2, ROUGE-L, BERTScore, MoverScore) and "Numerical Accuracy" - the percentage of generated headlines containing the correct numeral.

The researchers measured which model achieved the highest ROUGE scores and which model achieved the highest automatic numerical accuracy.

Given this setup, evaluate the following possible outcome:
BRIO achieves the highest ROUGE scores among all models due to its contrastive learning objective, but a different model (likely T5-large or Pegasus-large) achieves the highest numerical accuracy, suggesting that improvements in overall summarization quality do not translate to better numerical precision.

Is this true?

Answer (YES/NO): NO